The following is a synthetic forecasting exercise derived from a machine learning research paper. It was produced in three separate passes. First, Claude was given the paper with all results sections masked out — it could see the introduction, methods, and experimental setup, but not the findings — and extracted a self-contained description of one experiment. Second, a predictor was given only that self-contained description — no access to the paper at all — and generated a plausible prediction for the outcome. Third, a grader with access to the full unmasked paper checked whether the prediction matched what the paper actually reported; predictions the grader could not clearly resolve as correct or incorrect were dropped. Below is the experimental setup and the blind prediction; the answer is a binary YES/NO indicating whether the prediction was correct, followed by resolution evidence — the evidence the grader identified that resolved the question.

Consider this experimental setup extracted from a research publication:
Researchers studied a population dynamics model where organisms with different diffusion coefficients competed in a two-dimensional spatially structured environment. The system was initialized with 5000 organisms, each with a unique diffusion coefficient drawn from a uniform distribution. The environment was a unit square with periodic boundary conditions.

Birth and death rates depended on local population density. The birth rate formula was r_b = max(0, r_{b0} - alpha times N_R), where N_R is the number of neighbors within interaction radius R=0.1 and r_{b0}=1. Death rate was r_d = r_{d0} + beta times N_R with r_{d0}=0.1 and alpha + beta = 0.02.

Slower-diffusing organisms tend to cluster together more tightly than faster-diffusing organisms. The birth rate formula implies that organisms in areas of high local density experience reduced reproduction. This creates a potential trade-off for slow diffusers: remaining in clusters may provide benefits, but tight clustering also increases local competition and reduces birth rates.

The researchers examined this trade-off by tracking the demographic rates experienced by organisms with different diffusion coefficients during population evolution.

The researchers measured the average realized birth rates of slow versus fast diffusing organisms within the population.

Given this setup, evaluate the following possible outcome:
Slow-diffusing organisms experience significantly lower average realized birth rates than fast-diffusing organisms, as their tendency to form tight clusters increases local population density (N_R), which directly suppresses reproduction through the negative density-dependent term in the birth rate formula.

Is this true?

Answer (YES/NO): NO